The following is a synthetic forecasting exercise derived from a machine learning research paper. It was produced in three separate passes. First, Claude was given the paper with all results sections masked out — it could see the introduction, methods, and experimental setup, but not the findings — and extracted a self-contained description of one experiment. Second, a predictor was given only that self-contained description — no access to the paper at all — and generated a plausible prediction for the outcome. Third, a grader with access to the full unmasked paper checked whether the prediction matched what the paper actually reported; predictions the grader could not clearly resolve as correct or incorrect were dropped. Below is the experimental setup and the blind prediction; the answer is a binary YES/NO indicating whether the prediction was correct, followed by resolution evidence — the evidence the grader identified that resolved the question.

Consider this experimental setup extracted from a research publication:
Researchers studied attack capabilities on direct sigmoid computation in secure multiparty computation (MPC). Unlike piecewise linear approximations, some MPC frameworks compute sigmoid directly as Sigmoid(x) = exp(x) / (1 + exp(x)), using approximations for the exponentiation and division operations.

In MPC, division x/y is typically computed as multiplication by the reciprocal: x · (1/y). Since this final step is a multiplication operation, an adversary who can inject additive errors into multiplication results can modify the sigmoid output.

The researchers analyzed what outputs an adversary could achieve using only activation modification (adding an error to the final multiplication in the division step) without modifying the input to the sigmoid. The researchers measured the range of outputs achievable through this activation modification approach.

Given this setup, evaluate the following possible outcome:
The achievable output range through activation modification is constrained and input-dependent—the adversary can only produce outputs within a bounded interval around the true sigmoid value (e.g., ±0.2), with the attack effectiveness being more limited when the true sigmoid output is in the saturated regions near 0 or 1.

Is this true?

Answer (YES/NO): NO